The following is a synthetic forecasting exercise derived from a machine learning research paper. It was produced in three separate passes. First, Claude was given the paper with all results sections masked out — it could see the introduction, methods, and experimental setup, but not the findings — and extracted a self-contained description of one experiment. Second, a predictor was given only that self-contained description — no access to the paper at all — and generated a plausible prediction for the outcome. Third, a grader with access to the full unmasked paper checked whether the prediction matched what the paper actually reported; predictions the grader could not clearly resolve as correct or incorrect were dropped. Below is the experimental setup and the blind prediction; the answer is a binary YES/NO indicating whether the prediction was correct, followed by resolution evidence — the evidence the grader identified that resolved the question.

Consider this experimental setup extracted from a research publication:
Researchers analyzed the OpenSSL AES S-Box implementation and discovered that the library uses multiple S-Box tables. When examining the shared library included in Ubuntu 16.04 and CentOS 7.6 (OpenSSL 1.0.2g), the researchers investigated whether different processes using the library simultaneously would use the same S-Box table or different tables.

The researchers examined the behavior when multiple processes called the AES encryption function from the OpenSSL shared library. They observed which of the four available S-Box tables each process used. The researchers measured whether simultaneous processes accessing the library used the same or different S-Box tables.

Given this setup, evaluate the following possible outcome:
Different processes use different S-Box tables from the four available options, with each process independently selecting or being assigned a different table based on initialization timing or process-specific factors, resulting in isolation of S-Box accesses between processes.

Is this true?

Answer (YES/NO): YES